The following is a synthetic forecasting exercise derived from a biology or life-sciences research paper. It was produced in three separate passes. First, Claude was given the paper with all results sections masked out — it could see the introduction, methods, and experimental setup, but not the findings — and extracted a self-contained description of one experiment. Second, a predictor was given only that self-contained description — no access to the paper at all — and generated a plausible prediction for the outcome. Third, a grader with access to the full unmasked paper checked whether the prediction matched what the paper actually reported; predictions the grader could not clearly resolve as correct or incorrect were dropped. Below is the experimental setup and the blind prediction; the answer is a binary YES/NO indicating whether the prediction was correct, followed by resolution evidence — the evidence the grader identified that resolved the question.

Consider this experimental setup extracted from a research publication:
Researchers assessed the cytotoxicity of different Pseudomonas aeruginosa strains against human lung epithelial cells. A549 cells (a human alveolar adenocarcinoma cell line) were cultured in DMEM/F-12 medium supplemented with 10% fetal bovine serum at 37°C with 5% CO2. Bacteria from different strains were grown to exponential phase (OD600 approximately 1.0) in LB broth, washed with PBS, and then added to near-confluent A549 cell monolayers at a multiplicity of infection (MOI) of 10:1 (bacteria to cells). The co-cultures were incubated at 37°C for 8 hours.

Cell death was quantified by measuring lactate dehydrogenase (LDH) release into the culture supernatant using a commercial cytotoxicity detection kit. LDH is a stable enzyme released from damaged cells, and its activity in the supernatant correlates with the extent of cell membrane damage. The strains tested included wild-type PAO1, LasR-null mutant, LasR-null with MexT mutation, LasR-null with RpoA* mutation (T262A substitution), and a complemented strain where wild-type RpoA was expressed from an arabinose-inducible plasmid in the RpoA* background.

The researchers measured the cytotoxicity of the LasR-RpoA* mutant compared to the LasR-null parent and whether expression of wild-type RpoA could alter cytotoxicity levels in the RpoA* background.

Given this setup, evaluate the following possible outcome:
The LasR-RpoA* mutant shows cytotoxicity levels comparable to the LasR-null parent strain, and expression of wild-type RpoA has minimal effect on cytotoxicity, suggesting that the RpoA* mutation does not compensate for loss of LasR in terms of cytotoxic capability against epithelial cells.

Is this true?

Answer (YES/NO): NO